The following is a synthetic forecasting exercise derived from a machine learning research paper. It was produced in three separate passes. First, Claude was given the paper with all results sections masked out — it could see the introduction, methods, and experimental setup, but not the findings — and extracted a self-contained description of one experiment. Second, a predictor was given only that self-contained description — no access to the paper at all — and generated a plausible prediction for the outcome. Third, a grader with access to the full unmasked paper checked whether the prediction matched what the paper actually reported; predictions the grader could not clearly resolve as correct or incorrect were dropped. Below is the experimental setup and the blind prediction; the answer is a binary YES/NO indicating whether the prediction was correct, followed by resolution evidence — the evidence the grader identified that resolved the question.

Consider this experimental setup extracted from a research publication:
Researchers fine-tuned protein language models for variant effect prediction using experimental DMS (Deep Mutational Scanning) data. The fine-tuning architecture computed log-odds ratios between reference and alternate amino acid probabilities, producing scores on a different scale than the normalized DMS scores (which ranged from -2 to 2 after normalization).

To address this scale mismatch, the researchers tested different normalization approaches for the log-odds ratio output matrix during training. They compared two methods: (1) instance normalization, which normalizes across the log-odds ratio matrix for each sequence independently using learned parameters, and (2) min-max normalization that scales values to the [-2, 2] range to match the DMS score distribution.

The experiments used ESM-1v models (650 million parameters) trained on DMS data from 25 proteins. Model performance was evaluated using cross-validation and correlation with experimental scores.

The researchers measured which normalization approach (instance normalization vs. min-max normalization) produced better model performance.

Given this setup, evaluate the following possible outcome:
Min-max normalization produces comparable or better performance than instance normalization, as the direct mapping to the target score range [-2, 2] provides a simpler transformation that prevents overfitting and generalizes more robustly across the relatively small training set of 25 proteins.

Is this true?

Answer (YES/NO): YES